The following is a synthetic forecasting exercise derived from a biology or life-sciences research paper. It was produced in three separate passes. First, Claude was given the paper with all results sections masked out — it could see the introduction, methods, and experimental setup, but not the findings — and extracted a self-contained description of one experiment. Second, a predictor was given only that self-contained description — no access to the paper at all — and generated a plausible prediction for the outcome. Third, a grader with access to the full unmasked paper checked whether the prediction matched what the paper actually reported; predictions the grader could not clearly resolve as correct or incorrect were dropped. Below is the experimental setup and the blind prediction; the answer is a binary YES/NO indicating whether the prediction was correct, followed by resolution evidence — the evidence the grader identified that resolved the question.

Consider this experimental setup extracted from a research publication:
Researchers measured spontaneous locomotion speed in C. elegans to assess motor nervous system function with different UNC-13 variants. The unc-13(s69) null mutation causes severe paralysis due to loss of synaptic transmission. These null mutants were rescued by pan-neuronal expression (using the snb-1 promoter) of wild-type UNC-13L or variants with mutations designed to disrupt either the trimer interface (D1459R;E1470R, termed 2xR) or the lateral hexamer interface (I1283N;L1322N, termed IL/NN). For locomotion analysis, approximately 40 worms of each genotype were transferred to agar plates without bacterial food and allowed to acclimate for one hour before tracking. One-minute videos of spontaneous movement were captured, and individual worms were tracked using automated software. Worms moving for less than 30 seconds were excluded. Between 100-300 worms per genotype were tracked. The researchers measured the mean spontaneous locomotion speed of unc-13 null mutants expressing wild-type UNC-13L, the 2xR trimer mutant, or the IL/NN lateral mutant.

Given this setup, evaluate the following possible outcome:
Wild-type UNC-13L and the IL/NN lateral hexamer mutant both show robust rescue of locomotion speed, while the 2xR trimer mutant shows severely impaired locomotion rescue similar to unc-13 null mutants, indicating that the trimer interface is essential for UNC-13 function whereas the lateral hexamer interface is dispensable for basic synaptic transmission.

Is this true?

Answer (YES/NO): NO